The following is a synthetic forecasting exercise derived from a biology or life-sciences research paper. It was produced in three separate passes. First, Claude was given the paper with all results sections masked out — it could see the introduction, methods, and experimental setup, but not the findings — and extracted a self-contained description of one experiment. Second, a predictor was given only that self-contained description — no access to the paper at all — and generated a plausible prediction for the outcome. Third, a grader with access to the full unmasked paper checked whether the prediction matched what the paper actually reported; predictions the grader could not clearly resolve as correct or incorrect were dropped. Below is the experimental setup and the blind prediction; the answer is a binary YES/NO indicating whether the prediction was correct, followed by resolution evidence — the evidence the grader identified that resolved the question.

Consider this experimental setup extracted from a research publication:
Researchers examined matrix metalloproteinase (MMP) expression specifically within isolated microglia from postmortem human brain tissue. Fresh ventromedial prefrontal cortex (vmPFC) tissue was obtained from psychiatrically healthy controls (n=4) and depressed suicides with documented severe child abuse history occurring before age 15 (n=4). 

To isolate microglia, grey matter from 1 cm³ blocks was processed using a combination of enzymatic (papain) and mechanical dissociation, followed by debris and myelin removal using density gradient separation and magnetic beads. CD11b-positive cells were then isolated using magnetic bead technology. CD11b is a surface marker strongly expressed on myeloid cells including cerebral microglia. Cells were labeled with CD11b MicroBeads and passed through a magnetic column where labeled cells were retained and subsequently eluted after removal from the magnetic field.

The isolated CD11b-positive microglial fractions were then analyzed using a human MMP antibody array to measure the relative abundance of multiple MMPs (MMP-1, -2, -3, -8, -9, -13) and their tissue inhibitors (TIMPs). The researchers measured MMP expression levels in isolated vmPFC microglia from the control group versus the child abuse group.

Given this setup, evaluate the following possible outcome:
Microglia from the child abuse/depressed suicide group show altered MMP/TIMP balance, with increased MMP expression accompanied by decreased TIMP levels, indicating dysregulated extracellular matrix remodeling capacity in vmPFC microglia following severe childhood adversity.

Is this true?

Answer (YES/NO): NO